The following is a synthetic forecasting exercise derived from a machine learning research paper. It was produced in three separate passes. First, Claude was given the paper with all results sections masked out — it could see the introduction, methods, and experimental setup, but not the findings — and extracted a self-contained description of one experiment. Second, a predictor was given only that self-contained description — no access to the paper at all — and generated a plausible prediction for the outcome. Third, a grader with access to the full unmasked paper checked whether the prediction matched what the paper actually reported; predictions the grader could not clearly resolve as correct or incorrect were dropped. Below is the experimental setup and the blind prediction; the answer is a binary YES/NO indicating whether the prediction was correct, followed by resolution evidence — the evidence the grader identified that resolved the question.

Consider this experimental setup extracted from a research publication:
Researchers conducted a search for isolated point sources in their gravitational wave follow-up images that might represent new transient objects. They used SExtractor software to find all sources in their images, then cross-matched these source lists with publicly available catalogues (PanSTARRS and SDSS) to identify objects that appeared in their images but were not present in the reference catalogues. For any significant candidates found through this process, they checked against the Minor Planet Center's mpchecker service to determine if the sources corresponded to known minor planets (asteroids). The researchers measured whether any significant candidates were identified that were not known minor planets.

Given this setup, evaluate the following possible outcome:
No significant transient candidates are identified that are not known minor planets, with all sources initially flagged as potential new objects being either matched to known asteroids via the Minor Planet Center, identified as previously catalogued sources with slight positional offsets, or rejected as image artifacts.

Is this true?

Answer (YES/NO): YES